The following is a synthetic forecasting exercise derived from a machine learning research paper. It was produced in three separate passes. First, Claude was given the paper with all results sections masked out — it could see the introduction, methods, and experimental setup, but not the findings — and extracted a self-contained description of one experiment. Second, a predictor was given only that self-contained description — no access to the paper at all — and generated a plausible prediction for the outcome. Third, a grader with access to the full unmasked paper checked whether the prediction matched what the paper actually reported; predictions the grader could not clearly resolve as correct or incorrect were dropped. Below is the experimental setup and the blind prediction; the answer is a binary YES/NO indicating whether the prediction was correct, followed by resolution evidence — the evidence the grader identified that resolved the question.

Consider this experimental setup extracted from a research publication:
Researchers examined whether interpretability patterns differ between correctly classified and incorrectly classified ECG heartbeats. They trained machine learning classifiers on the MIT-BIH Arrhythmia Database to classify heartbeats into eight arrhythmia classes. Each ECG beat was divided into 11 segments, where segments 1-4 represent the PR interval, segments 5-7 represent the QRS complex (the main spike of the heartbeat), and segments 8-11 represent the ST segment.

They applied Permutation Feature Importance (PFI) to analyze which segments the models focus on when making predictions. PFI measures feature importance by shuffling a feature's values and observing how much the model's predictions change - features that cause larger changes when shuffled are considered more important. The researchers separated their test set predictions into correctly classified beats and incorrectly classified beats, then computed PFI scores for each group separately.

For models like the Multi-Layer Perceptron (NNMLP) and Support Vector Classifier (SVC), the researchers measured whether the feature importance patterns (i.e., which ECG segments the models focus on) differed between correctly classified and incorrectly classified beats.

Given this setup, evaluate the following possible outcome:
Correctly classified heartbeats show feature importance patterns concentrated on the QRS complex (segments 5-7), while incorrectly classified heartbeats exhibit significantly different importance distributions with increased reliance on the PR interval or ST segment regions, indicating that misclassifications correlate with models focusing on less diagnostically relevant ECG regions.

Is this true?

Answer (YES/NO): NO